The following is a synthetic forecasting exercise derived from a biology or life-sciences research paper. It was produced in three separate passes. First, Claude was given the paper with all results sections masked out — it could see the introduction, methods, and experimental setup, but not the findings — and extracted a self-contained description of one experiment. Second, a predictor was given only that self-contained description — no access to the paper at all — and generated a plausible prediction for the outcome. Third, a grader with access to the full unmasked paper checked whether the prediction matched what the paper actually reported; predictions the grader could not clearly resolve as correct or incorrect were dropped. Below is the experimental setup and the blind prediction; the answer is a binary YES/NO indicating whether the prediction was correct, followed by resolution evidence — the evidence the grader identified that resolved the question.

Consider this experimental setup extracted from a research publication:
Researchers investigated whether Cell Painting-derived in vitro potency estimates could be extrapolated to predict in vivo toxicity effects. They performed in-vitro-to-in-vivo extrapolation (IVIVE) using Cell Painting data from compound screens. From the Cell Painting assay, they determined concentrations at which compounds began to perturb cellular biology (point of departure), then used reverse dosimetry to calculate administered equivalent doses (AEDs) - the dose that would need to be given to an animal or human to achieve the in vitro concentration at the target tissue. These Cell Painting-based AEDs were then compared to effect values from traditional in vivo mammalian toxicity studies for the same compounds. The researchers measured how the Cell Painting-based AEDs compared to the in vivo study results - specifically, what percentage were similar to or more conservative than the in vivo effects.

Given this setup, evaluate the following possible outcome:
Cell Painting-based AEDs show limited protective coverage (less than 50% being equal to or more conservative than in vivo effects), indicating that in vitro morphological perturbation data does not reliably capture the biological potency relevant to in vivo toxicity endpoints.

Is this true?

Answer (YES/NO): NO